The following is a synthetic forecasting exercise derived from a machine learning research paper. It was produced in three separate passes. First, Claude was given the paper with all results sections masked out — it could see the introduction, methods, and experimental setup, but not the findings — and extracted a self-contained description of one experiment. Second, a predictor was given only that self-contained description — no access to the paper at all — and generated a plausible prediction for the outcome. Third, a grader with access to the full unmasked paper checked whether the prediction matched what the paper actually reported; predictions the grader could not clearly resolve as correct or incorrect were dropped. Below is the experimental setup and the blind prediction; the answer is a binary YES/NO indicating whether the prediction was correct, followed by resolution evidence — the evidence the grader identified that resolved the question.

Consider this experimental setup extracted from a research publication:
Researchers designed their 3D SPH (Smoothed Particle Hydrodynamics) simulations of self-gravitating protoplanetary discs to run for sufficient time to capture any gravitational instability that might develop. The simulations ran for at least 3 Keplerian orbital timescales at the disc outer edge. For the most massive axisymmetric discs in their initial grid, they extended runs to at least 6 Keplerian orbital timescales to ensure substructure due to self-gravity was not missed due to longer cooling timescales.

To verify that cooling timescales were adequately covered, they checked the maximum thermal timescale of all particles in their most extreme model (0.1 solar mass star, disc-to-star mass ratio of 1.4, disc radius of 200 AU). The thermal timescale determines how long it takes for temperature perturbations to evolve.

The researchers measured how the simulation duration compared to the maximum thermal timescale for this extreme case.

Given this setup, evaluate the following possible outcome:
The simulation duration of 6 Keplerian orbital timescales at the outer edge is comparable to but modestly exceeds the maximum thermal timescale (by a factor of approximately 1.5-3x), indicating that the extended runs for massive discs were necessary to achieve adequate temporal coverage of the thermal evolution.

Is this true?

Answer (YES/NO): YES